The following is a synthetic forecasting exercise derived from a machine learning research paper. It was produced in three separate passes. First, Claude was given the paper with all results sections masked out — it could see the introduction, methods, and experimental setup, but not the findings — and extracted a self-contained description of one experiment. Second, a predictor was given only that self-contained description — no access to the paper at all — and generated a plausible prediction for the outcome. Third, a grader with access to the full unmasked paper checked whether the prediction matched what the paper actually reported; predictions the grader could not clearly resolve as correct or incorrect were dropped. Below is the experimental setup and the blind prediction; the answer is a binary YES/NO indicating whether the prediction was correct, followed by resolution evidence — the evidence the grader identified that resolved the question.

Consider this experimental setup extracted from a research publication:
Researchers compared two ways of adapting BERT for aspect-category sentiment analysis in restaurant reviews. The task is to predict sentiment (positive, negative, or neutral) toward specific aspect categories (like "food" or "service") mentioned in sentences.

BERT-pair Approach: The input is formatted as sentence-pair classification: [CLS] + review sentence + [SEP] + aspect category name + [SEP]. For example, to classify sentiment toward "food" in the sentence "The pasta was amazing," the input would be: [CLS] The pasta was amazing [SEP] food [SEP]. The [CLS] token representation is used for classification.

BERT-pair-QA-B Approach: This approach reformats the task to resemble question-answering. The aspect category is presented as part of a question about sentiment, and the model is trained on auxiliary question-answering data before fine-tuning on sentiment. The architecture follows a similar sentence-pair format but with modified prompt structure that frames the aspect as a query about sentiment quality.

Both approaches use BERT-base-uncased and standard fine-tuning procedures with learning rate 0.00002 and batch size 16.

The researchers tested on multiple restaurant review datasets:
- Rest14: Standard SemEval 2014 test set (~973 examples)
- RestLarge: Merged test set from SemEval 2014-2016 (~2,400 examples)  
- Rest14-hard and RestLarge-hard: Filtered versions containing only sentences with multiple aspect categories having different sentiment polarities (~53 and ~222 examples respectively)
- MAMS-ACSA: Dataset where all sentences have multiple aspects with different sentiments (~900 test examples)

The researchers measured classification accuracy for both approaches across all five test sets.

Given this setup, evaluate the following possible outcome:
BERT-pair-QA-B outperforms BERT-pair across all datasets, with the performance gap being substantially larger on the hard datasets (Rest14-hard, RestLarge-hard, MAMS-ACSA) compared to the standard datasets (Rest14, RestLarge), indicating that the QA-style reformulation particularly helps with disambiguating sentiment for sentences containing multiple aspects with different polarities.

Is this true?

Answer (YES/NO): NO